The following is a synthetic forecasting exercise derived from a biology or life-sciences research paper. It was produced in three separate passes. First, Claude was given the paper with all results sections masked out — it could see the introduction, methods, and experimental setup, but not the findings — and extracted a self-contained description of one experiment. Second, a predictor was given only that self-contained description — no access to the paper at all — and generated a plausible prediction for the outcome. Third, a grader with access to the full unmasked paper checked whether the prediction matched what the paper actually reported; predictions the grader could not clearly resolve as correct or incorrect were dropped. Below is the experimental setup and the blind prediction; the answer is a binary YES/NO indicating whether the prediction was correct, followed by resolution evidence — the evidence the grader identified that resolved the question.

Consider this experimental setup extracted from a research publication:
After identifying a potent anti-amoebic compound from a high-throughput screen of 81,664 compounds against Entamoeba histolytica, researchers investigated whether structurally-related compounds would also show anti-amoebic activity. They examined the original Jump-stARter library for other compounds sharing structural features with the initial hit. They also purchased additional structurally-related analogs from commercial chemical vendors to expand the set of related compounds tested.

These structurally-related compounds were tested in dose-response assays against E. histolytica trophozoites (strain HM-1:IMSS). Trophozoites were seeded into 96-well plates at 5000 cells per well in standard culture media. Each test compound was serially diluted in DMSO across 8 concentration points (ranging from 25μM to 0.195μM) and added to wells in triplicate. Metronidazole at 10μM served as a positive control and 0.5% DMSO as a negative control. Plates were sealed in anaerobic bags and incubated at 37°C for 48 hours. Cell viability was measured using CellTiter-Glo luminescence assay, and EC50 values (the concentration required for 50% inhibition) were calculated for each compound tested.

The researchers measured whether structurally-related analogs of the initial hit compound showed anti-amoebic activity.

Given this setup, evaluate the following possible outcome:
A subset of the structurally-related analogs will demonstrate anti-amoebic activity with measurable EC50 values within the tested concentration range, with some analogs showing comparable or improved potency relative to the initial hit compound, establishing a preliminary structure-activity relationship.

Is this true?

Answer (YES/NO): NO